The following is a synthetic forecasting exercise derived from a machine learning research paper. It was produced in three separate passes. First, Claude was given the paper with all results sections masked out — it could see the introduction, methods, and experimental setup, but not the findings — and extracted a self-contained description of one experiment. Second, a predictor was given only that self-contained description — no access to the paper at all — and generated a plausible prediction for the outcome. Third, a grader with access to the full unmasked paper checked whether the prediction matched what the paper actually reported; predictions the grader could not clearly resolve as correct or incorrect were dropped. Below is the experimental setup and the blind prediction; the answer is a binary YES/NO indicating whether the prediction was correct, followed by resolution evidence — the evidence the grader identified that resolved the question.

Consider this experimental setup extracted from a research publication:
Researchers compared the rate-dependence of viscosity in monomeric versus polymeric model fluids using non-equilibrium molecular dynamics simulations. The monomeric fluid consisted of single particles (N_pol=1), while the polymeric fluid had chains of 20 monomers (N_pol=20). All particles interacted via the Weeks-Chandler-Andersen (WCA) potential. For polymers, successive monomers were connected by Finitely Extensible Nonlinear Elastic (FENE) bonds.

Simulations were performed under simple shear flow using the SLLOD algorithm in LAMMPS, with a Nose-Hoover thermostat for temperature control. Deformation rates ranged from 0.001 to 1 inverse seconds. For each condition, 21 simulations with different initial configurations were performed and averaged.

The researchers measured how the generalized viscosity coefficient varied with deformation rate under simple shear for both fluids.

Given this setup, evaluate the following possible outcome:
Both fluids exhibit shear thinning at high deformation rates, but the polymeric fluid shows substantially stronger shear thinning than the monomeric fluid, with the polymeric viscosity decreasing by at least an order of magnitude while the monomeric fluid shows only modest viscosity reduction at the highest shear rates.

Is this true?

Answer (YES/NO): NO